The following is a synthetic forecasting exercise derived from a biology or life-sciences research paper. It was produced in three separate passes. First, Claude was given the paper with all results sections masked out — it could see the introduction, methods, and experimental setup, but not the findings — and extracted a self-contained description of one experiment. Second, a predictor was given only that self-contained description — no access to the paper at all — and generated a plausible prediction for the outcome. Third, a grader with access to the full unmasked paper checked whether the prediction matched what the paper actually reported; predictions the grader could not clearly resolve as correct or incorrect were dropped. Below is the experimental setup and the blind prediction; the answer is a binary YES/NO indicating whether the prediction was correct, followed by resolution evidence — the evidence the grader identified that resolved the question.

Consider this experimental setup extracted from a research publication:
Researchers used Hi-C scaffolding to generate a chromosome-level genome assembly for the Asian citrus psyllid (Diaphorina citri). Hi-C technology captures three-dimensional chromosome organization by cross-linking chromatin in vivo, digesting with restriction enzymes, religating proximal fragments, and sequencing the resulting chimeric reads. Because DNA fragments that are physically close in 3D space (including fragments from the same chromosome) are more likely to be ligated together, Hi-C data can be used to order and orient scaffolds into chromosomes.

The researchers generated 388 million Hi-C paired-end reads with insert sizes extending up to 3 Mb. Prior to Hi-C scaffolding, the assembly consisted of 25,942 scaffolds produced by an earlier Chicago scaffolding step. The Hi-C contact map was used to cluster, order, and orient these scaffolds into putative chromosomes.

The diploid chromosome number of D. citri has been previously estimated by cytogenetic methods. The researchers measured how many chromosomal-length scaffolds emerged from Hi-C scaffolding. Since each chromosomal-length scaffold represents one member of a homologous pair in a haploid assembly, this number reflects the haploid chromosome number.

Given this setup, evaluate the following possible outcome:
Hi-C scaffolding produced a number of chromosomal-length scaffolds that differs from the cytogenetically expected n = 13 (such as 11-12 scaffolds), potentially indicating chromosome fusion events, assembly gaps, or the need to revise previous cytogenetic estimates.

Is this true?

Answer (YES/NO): NO